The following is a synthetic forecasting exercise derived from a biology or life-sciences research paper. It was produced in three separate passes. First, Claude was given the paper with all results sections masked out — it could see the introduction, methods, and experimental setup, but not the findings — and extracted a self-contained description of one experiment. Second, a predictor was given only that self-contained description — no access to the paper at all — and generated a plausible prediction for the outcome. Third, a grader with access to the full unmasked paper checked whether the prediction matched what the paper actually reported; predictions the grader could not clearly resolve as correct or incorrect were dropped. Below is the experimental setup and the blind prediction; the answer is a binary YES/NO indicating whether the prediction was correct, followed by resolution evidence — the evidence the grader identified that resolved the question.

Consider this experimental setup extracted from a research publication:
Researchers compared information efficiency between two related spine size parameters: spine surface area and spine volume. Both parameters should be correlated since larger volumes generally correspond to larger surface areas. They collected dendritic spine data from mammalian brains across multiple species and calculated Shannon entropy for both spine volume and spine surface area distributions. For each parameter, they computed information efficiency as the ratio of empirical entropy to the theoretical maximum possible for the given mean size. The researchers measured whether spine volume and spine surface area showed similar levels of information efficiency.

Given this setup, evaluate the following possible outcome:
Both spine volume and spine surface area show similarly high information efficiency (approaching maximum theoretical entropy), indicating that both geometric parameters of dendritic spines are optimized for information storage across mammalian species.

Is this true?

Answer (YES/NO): YES